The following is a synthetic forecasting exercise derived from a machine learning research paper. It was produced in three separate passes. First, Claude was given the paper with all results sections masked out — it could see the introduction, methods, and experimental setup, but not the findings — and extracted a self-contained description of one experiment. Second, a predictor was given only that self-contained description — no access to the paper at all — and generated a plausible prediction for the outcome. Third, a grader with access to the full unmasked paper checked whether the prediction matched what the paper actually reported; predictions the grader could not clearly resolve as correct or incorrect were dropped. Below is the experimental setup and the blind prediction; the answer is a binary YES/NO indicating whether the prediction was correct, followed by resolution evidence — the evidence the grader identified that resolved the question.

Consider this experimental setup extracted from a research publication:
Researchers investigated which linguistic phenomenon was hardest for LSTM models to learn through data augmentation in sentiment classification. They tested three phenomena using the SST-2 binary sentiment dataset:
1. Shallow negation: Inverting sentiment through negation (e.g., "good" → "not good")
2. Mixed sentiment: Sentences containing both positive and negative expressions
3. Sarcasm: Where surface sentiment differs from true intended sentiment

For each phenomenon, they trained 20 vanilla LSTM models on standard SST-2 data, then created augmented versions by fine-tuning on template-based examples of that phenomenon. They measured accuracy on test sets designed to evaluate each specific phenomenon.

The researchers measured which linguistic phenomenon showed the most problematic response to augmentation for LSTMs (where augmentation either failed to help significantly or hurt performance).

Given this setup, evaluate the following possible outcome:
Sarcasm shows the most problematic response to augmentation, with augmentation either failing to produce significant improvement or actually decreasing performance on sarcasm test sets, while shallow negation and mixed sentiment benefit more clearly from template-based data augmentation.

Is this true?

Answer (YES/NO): YES